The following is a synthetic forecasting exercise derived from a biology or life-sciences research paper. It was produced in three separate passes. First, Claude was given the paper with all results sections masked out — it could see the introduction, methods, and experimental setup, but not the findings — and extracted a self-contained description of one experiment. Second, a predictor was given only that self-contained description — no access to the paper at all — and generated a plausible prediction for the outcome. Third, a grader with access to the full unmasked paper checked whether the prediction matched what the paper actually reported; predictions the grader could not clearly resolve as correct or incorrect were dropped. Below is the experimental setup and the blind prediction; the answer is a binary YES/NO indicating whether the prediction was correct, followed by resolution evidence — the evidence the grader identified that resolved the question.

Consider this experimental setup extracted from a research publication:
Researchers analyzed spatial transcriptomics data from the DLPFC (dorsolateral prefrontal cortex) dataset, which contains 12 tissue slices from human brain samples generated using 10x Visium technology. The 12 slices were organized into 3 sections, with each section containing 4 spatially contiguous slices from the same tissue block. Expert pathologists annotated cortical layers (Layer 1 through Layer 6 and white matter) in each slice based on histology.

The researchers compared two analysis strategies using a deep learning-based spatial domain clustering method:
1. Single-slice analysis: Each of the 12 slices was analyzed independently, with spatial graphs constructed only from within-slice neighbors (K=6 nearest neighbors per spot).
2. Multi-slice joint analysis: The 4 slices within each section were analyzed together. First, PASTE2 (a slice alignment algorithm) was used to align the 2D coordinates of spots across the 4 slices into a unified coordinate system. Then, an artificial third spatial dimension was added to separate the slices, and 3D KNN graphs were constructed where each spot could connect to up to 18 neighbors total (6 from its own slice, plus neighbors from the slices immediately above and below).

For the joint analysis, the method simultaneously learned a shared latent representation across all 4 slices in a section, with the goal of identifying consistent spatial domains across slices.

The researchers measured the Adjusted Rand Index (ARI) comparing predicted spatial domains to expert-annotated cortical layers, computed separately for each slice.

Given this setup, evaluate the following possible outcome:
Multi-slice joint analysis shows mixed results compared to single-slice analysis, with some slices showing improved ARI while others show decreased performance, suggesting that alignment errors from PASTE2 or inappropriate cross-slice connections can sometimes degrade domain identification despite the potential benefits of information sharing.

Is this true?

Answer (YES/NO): NO